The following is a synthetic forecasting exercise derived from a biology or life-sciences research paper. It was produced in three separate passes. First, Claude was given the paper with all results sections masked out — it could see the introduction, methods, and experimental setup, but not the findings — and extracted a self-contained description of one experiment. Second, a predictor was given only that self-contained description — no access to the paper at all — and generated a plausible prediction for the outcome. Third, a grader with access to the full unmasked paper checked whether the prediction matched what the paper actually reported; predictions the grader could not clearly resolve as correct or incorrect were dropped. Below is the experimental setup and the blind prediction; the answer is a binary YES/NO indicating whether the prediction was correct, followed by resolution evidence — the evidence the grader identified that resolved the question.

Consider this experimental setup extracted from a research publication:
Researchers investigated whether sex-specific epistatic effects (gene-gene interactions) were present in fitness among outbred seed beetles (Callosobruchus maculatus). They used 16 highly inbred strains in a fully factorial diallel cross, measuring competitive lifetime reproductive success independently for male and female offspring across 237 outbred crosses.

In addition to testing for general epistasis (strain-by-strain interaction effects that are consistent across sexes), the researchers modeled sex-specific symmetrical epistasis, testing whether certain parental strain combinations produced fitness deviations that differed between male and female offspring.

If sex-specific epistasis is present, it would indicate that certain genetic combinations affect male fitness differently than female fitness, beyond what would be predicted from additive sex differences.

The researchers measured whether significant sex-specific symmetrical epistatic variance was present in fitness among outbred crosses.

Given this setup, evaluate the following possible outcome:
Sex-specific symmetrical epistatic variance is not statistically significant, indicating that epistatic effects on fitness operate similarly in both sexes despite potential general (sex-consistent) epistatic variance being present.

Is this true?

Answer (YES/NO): NO